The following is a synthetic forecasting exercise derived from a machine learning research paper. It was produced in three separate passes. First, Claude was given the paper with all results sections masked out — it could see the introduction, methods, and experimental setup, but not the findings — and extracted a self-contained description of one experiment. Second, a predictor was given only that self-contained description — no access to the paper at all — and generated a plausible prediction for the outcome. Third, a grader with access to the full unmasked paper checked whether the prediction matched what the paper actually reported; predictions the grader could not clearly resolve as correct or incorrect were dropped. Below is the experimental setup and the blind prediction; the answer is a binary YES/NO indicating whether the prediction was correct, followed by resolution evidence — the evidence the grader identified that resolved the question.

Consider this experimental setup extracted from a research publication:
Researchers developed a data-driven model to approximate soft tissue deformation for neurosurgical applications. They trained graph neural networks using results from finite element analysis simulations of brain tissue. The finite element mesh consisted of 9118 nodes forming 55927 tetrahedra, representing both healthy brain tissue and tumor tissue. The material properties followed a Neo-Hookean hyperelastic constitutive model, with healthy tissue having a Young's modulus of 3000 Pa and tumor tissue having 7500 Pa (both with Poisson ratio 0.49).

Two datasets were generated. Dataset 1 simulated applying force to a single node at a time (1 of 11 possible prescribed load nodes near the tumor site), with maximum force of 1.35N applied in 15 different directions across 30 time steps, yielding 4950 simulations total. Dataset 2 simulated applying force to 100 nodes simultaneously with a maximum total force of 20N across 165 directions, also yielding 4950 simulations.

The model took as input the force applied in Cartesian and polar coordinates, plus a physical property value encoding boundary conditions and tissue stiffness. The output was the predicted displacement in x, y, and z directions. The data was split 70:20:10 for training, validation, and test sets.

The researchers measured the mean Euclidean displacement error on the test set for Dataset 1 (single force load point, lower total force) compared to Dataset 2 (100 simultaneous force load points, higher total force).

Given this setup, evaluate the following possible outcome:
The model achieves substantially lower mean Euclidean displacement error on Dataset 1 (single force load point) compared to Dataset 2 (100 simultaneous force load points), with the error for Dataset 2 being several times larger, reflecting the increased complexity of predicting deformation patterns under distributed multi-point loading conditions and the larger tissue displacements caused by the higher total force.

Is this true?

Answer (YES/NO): NO